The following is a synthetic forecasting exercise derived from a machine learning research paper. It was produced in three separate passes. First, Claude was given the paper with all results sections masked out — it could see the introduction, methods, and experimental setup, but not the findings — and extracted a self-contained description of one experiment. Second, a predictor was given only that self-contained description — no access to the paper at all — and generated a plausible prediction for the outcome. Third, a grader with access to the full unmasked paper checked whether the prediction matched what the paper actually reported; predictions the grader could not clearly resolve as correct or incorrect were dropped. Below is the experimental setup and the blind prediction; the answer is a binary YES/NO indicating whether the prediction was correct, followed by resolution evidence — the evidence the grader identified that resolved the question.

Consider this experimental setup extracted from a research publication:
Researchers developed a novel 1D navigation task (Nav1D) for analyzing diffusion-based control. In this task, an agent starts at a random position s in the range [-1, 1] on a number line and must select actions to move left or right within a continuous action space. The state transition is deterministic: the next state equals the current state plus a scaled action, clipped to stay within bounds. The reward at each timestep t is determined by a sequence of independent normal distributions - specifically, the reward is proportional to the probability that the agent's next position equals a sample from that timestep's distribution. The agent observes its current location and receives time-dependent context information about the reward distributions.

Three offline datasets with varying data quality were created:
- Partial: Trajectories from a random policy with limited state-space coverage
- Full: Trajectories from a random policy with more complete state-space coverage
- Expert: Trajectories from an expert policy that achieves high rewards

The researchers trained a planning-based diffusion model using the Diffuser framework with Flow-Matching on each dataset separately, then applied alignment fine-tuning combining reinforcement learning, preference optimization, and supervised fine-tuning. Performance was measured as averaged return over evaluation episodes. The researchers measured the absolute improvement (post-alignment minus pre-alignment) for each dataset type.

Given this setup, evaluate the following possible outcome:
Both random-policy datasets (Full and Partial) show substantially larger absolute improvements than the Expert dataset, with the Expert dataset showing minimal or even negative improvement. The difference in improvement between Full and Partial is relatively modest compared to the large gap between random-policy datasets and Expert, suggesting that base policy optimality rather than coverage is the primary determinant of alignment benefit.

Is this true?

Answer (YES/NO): YES